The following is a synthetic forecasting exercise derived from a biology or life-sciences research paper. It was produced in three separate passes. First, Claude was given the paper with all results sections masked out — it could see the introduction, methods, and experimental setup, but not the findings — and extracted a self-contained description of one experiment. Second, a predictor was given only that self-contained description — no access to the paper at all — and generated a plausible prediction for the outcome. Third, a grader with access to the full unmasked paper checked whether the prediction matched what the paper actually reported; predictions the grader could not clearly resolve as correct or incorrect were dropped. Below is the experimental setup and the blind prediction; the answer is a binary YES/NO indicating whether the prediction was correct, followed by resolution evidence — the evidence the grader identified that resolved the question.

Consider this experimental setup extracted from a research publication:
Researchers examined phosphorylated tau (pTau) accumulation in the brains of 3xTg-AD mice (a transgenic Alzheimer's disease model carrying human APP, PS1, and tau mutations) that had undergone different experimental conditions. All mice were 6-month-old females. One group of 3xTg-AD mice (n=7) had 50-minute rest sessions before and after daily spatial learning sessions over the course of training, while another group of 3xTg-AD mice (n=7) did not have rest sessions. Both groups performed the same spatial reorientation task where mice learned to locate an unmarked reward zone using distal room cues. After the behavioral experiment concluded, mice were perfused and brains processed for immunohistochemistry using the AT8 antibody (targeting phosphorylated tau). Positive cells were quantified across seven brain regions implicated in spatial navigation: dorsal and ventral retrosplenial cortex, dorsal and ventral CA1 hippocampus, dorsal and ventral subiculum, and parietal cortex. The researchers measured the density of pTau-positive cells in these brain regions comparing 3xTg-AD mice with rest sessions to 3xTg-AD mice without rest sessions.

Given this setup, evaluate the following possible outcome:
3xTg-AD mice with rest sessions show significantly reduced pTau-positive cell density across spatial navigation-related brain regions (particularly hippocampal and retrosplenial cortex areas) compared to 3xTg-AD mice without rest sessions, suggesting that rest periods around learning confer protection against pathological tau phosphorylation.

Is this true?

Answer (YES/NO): NO